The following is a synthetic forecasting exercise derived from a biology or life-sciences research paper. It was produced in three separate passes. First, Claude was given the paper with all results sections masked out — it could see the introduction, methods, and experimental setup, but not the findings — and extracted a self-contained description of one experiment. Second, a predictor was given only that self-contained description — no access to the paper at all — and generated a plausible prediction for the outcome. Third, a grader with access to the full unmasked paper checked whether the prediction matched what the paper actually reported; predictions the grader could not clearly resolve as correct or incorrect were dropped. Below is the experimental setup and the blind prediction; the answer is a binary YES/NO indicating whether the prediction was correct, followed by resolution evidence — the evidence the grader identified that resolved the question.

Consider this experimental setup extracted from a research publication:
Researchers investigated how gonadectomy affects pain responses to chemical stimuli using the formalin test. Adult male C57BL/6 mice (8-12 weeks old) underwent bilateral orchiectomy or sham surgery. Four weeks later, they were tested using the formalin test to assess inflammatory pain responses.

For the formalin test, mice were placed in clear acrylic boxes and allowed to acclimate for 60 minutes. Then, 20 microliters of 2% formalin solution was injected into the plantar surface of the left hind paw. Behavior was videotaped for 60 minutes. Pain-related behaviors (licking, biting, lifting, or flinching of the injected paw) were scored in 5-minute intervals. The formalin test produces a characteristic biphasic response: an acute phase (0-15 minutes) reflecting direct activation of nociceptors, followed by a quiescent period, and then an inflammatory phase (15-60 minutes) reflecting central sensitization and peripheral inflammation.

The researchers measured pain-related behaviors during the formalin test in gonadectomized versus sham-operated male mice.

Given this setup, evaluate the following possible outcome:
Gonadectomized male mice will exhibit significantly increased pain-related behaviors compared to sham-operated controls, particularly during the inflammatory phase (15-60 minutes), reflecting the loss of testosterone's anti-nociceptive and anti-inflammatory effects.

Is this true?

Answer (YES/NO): NO